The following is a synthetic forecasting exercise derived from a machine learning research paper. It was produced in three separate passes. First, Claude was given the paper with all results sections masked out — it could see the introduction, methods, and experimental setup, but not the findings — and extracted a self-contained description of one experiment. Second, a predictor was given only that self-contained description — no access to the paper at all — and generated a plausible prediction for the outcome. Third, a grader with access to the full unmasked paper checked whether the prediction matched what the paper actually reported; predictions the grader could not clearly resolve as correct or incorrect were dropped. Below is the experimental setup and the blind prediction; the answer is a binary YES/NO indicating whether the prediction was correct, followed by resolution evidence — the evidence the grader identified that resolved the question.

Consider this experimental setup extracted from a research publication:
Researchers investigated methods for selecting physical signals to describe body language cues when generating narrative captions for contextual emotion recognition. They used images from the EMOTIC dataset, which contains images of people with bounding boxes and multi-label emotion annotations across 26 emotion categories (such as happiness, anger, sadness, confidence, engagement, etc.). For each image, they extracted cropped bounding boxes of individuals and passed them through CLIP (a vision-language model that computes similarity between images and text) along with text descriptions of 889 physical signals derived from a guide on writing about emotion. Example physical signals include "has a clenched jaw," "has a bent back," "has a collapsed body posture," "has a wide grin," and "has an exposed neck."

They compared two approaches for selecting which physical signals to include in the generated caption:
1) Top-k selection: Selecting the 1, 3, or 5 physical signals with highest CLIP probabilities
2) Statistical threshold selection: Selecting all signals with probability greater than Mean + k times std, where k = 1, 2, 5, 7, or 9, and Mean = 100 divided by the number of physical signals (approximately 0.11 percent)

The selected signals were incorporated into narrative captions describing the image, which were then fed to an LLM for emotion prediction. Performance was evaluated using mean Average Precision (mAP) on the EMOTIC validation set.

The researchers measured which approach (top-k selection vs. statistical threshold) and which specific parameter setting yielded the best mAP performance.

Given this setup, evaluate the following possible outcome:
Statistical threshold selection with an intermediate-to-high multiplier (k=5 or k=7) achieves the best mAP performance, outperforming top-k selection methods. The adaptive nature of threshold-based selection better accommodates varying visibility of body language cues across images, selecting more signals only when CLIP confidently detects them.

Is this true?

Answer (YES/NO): NO